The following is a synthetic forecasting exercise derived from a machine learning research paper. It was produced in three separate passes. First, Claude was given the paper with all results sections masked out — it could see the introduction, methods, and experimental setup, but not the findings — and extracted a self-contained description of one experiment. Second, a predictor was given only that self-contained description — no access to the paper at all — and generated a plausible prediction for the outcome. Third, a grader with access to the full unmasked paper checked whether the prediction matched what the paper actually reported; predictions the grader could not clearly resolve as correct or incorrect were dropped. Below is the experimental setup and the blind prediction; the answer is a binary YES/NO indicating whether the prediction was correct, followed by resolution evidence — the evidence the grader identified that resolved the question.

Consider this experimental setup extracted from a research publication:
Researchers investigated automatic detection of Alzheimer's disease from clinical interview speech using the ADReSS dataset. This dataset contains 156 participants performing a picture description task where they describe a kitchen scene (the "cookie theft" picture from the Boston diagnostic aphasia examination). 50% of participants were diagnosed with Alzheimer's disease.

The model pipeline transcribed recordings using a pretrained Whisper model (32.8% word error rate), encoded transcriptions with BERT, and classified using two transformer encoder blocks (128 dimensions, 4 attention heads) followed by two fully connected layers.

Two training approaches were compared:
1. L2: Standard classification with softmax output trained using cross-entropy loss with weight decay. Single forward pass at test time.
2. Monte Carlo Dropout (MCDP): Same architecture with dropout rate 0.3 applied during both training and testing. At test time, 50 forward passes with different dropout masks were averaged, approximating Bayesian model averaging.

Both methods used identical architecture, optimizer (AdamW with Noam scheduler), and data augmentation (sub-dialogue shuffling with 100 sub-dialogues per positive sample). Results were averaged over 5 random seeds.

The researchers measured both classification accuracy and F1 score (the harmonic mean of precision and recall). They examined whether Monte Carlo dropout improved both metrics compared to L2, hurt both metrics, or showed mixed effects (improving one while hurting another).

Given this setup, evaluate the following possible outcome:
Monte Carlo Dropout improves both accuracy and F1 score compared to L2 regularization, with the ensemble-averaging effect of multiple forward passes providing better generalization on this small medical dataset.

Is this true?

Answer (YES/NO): NO